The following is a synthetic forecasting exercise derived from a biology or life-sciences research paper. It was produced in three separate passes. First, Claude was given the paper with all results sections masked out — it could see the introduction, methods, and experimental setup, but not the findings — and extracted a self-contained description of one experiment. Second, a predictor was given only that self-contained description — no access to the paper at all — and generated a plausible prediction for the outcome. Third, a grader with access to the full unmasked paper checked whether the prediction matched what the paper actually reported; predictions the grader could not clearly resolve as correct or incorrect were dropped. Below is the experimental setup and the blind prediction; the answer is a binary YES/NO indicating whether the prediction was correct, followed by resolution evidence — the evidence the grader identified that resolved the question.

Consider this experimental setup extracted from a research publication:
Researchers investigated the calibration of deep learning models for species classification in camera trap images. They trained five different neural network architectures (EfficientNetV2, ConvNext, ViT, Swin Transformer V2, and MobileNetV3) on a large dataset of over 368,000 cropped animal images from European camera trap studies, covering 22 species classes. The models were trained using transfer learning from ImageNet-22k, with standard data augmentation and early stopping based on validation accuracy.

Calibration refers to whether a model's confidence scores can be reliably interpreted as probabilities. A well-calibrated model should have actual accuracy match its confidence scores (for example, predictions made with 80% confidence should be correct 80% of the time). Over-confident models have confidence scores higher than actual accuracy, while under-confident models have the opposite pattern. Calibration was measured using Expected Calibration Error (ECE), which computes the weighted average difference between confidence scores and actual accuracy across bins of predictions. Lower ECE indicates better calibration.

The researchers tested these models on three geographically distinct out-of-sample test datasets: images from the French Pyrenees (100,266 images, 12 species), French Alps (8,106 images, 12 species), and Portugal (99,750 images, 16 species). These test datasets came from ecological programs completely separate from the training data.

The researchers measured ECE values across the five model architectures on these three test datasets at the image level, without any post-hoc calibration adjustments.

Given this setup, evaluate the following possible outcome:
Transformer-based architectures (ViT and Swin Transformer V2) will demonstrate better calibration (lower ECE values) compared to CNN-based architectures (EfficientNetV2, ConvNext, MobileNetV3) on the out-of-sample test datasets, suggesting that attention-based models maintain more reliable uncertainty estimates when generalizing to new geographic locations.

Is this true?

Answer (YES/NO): NO